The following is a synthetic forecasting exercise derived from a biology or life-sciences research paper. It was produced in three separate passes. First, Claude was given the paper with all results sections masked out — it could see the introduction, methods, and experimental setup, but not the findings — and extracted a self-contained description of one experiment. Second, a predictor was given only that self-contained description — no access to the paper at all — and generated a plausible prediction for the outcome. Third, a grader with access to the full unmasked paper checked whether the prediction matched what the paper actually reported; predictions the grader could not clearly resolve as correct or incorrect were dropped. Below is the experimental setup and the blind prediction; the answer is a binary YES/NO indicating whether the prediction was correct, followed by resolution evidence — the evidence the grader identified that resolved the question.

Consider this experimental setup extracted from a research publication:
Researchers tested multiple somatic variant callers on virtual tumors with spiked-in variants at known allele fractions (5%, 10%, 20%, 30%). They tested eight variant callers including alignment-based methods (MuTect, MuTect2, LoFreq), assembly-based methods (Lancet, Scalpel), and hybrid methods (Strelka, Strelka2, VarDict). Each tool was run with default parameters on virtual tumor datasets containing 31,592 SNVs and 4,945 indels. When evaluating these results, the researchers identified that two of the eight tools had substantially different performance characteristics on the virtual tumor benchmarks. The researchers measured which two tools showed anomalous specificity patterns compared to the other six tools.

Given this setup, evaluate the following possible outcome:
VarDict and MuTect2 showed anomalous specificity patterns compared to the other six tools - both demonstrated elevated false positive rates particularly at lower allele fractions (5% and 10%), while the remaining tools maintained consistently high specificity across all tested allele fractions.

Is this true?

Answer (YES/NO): NO